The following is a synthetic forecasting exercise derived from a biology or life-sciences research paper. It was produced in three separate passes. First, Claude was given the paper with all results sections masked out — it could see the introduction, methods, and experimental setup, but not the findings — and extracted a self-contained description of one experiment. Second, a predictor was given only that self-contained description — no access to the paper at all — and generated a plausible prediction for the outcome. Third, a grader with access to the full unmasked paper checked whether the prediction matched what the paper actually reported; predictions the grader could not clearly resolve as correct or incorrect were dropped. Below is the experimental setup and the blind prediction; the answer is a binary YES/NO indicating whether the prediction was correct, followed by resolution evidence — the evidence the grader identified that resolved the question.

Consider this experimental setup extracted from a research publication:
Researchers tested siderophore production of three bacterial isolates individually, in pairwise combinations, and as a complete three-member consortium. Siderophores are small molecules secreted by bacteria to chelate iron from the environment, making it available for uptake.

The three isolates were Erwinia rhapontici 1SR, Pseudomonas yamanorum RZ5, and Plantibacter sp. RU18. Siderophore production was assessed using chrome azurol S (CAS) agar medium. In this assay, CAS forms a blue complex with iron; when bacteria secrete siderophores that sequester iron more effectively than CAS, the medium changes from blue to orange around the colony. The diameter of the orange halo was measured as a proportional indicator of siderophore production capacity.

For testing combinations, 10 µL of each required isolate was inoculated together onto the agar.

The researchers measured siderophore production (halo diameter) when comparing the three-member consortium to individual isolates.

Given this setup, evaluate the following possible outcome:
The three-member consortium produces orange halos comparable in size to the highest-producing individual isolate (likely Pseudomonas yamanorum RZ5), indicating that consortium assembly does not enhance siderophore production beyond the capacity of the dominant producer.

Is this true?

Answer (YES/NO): NO